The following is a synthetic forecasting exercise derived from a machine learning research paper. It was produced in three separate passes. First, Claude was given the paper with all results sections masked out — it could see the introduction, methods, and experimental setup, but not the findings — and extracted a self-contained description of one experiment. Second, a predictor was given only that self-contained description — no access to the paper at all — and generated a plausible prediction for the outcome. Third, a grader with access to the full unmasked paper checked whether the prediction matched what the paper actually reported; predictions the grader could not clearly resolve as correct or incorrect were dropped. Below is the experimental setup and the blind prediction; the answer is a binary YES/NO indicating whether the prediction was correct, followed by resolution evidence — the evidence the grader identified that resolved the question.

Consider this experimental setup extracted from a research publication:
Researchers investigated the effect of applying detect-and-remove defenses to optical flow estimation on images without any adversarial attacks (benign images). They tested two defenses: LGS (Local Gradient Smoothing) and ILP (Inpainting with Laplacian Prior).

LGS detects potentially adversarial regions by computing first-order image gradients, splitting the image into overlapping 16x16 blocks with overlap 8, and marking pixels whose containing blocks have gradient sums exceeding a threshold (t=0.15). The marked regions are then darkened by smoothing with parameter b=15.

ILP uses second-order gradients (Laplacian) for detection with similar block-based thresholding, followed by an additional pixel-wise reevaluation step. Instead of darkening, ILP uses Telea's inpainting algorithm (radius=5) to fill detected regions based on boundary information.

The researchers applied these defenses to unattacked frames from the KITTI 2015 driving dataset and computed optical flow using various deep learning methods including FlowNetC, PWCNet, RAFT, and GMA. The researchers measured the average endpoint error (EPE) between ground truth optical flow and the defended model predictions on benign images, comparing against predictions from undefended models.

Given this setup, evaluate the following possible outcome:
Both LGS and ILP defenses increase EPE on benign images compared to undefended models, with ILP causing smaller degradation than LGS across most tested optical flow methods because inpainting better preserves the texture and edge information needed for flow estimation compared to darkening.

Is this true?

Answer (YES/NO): YES